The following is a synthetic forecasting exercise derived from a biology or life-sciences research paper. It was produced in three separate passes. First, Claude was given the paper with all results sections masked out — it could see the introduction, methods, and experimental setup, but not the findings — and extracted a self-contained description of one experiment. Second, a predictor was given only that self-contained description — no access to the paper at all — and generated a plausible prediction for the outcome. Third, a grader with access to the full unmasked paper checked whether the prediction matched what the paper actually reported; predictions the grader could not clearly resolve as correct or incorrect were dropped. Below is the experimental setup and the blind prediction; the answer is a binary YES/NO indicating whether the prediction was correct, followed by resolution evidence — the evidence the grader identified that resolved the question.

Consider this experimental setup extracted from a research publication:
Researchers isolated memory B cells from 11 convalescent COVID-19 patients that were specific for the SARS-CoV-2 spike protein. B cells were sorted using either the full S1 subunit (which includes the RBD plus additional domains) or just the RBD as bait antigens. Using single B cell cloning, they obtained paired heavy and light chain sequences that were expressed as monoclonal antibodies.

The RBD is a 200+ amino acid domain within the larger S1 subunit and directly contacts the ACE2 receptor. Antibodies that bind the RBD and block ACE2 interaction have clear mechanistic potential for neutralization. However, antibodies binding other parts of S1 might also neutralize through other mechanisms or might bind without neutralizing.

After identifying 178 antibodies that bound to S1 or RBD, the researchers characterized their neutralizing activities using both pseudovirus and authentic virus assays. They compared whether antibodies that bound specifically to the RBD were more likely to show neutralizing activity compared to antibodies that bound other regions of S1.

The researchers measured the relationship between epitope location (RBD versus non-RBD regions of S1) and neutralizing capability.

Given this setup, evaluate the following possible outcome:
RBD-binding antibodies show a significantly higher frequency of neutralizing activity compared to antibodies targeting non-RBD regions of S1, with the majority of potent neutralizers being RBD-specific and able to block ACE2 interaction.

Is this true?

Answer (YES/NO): YES